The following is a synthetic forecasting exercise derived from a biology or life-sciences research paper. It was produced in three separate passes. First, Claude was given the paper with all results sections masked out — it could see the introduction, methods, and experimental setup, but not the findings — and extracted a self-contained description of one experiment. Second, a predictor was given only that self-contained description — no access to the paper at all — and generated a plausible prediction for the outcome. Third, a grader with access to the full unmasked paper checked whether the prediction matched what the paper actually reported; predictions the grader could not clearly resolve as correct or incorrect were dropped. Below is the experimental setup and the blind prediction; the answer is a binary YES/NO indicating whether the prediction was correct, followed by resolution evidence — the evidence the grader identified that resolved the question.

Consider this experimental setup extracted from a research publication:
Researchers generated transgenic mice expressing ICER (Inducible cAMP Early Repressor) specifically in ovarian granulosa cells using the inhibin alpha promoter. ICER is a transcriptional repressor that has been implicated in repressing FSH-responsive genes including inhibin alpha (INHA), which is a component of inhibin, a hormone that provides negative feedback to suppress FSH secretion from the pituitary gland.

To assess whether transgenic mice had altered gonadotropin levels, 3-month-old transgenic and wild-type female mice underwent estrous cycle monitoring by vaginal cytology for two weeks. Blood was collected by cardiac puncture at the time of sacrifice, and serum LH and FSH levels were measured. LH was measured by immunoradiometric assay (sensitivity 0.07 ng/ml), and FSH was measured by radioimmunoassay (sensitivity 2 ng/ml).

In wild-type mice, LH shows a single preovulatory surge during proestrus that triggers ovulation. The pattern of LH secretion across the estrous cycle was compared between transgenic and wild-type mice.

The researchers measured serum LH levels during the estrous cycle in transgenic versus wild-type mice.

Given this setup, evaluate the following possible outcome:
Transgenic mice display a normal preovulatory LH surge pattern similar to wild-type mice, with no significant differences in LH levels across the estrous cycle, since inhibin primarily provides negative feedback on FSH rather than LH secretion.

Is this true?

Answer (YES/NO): NO